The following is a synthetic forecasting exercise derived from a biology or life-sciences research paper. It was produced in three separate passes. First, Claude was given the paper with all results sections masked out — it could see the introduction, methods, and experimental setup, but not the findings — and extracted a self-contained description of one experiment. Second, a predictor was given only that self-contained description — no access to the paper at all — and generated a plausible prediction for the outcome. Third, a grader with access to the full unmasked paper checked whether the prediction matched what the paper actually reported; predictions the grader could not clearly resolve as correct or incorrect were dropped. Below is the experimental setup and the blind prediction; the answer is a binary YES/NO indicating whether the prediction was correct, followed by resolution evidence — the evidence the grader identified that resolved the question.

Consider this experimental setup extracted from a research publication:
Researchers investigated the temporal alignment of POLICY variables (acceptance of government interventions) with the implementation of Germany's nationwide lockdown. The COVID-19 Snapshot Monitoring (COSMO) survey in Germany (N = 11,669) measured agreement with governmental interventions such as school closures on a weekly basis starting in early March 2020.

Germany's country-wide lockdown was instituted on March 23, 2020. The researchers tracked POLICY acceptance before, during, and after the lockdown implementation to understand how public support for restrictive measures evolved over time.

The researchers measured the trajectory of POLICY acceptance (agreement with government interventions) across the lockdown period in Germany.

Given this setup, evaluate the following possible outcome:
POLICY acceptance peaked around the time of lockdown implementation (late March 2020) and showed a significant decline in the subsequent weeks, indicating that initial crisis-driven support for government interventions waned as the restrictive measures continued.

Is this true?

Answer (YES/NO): YES